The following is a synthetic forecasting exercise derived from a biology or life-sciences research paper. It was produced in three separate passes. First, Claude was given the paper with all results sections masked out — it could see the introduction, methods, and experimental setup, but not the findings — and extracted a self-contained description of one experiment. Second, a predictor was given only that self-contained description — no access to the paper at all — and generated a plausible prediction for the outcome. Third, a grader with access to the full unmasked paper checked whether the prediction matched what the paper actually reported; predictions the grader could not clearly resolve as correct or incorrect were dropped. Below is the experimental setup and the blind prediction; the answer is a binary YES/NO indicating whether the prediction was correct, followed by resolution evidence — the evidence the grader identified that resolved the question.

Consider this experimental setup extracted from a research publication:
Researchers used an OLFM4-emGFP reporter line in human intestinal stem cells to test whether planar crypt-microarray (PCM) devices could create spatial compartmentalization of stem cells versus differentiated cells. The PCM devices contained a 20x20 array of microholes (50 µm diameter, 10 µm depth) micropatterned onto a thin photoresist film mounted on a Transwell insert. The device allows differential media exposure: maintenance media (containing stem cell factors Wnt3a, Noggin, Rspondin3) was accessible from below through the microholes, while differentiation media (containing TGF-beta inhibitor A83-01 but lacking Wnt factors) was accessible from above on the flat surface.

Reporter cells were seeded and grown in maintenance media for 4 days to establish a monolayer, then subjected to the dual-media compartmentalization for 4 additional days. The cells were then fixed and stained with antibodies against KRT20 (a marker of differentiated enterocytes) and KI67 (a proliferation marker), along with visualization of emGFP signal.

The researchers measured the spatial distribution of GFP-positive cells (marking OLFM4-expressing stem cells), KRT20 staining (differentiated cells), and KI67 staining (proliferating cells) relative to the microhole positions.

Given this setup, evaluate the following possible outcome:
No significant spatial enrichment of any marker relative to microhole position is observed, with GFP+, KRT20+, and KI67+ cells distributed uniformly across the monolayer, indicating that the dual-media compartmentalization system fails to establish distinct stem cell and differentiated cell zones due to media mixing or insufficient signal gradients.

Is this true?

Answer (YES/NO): NO